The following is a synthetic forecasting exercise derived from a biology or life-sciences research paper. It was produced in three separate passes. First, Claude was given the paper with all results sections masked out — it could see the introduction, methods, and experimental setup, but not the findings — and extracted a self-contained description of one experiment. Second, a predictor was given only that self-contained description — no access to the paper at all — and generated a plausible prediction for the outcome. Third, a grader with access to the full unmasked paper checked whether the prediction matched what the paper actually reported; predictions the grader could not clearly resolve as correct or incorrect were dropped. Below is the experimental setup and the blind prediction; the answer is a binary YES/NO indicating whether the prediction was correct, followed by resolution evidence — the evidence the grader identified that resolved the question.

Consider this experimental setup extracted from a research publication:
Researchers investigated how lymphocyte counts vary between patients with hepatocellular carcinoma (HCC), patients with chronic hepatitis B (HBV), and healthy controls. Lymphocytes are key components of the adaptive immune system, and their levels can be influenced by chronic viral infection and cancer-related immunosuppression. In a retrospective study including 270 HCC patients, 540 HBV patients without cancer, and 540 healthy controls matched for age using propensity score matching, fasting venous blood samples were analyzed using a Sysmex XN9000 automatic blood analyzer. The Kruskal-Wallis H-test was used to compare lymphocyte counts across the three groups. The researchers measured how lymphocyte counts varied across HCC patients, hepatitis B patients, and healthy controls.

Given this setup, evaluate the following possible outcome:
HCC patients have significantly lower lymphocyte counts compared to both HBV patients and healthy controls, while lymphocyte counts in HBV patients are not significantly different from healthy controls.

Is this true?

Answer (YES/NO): NO